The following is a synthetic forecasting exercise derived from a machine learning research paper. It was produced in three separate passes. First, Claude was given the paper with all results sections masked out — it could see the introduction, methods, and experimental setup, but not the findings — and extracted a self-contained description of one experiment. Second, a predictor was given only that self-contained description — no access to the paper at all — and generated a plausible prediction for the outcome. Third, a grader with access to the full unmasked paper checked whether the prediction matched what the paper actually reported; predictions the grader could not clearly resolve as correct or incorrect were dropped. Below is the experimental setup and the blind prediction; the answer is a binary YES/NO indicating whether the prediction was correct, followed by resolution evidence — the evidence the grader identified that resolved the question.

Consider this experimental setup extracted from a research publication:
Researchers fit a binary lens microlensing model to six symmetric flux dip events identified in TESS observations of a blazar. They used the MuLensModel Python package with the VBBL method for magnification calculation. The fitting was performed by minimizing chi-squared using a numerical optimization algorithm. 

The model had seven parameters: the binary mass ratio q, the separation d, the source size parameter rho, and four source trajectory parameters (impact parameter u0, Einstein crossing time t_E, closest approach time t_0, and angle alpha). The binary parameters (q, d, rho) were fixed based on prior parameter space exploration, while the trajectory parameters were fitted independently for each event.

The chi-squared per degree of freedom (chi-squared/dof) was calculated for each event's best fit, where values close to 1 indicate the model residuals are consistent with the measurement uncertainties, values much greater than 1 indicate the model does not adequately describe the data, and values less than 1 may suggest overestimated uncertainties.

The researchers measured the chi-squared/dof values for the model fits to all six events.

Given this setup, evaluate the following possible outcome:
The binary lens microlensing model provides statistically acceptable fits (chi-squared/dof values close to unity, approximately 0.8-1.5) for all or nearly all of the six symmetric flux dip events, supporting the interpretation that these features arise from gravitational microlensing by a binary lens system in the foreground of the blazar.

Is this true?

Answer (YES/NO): NO